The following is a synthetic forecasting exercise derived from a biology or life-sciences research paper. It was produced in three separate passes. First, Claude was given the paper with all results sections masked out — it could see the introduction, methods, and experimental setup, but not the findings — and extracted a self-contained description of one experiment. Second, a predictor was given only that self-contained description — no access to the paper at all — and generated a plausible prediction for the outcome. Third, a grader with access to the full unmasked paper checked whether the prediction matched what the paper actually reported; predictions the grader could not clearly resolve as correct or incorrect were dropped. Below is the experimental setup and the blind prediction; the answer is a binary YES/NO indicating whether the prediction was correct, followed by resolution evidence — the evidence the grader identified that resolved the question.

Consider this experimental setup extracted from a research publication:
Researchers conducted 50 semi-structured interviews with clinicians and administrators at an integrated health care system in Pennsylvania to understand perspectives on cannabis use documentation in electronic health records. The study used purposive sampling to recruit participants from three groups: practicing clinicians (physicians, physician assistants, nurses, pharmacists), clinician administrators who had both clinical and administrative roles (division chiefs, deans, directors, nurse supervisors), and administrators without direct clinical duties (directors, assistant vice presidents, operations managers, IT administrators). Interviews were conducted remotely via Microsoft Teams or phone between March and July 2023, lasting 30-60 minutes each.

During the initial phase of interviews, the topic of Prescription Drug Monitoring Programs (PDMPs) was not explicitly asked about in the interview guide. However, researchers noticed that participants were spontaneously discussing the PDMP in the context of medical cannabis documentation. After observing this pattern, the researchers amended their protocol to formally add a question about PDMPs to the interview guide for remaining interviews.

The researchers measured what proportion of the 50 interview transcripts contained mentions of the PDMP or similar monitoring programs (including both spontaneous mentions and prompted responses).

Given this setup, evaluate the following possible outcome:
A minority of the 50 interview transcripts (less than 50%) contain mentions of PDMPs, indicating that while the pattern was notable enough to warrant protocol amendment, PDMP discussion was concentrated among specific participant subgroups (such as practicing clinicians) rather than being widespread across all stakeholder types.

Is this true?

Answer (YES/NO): NO